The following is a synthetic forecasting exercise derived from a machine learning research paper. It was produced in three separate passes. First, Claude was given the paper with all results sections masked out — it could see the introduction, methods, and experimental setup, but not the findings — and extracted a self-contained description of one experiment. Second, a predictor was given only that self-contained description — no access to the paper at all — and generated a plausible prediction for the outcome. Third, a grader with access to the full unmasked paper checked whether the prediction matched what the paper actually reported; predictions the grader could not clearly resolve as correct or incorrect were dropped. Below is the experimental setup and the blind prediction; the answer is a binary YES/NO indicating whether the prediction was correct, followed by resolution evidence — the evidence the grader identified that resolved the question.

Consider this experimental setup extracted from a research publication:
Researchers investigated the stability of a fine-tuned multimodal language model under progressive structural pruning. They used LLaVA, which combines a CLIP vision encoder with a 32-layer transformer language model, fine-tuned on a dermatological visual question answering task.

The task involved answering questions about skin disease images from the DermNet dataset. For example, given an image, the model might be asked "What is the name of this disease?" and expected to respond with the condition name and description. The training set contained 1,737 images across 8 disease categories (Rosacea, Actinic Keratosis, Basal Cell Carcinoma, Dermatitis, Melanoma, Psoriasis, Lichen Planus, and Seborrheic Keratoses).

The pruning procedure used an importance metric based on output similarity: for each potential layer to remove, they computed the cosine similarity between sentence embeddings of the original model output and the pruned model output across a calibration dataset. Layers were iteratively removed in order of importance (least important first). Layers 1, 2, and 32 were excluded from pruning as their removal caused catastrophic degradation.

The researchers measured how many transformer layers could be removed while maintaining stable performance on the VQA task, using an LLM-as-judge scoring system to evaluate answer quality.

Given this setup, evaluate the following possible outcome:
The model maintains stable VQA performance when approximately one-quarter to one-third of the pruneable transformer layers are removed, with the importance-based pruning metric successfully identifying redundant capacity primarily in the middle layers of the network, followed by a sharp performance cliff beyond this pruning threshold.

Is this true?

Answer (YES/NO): NO